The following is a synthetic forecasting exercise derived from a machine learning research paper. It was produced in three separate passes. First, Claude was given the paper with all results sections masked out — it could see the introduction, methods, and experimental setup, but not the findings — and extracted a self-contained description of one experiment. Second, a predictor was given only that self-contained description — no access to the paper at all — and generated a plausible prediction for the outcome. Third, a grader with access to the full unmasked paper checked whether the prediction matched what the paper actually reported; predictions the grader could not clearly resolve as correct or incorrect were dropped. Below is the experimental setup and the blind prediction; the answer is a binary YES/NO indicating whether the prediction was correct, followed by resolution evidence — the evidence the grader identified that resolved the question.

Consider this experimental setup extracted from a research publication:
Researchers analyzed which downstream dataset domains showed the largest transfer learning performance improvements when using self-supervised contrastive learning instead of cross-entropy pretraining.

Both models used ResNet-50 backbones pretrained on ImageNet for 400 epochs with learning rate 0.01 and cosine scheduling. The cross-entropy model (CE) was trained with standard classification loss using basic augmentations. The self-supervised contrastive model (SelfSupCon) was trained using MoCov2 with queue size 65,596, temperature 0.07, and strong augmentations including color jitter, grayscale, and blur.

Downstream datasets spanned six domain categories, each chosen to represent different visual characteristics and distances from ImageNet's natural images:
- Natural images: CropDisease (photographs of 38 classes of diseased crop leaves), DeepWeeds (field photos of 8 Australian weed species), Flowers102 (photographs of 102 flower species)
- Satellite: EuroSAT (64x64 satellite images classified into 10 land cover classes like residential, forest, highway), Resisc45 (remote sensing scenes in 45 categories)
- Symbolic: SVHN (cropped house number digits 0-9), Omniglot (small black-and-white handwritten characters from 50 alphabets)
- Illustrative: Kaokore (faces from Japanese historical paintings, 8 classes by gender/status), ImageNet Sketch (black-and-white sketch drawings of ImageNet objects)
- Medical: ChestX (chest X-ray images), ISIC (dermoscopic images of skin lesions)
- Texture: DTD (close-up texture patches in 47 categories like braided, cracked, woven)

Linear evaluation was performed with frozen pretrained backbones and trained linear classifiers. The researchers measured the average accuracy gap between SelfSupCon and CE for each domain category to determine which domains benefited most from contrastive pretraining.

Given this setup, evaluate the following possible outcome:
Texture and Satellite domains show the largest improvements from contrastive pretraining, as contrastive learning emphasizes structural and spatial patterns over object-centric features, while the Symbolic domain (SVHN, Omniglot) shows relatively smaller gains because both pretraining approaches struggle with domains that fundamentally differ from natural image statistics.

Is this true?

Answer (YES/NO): NO